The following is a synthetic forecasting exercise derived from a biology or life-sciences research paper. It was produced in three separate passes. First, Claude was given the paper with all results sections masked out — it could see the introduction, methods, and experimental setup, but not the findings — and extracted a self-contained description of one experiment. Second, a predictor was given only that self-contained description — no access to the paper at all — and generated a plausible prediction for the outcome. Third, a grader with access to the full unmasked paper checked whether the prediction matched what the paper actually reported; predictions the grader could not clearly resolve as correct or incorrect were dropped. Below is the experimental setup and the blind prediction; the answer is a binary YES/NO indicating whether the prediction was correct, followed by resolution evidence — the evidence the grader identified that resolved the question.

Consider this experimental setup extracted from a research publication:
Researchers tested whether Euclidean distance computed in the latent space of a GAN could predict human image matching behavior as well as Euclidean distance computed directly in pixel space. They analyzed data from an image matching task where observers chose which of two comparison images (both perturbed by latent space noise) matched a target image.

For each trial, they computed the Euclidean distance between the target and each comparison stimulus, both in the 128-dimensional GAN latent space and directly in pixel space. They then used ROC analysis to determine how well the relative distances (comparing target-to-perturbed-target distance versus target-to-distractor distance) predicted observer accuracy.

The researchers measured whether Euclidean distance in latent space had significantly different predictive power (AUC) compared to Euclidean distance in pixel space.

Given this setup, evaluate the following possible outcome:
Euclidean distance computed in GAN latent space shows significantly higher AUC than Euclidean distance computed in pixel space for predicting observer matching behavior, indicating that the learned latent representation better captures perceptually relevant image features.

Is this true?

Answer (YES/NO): NO